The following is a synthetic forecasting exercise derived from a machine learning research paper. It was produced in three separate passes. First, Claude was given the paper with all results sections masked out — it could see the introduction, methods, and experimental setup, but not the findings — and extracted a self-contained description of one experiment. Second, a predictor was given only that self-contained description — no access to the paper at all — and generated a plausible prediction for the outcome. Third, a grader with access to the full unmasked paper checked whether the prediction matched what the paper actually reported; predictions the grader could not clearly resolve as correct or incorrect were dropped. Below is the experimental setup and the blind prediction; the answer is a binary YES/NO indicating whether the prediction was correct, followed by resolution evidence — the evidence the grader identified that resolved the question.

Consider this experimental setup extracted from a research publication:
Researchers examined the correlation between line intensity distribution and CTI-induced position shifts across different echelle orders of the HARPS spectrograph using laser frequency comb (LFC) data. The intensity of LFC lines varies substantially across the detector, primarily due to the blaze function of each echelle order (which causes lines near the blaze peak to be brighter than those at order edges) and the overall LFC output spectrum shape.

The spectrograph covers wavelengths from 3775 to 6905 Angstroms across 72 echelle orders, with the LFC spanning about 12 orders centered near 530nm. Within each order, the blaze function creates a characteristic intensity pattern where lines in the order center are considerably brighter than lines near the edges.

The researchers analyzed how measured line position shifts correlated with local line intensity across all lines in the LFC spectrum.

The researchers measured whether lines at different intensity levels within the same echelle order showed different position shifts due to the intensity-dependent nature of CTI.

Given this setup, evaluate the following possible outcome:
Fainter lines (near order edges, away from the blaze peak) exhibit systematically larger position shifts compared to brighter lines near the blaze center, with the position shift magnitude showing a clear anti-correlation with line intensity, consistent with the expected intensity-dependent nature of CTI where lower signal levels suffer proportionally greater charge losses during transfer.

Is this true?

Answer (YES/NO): YES